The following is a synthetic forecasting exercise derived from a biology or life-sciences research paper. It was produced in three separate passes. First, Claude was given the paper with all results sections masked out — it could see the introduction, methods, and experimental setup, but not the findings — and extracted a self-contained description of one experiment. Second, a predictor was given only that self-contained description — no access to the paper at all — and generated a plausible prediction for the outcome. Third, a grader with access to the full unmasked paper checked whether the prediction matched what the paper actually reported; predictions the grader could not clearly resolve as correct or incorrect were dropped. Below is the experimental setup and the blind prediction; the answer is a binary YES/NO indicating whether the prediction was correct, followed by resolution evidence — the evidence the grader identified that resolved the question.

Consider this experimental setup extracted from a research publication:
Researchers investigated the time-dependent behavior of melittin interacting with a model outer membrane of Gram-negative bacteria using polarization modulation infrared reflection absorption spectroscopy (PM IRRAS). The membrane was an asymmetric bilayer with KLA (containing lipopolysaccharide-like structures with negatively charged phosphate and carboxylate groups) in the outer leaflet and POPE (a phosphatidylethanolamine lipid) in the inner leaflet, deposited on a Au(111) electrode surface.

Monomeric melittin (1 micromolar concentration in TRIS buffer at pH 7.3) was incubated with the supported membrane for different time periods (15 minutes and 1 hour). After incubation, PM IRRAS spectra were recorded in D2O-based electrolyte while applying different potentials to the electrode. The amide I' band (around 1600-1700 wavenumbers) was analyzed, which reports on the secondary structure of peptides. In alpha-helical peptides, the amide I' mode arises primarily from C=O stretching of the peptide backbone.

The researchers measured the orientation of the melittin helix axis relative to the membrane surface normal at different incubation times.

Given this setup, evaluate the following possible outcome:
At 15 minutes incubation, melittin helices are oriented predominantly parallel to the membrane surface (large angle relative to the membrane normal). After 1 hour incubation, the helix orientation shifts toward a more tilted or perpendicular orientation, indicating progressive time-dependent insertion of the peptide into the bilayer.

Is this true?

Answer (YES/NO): NO